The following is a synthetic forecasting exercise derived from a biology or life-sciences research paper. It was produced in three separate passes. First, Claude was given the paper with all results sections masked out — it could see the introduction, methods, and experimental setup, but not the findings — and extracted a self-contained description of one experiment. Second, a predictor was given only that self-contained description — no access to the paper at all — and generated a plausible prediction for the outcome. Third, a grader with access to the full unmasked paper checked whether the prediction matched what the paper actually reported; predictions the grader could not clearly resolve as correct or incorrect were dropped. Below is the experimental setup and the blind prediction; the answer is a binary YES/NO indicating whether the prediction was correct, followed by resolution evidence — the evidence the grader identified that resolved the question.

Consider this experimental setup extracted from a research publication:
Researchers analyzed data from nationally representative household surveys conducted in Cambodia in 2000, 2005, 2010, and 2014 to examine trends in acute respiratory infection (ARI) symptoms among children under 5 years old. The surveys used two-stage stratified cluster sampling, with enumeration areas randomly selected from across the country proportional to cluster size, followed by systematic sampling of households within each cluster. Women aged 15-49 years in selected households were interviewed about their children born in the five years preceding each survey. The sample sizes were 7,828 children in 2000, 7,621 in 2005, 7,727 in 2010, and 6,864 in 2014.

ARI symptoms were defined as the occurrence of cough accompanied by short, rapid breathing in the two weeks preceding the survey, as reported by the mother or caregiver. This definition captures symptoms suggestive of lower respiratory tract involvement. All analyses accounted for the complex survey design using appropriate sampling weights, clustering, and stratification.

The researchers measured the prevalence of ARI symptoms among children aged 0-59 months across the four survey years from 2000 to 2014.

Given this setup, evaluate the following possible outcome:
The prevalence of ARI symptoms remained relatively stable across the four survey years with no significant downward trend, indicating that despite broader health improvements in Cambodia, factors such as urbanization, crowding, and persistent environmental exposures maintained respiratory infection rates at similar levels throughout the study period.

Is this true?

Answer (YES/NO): NO